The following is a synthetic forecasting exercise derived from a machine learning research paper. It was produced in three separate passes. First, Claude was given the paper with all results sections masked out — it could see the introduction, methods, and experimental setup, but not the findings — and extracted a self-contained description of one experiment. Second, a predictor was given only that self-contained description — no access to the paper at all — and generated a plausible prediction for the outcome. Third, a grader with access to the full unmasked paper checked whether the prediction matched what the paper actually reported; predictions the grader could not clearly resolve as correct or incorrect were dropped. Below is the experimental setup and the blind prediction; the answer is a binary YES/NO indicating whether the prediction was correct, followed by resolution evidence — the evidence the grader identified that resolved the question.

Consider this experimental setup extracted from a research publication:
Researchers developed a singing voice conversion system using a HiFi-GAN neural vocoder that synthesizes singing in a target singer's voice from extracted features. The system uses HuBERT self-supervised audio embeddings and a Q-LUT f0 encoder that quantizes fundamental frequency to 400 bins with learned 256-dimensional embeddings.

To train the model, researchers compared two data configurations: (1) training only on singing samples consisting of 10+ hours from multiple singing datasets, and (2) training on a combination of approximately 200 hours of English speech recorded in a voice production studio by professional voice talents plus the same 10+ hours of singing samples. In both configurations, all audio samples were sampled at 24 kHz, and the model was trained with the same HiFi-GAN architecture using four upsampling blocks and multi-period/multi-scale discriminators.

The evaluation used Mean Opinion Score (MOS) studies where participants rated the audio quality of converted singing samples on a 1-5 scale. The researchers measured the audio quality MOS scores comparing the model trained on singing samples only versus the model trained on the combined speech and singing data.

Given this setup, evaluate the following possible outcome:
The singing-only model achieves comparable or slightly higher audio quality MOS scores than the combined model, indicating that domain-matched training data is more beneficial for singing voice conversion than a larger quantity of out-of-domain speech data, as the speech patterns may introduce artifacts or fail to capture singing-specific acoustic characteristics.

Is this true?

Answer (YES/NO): NO